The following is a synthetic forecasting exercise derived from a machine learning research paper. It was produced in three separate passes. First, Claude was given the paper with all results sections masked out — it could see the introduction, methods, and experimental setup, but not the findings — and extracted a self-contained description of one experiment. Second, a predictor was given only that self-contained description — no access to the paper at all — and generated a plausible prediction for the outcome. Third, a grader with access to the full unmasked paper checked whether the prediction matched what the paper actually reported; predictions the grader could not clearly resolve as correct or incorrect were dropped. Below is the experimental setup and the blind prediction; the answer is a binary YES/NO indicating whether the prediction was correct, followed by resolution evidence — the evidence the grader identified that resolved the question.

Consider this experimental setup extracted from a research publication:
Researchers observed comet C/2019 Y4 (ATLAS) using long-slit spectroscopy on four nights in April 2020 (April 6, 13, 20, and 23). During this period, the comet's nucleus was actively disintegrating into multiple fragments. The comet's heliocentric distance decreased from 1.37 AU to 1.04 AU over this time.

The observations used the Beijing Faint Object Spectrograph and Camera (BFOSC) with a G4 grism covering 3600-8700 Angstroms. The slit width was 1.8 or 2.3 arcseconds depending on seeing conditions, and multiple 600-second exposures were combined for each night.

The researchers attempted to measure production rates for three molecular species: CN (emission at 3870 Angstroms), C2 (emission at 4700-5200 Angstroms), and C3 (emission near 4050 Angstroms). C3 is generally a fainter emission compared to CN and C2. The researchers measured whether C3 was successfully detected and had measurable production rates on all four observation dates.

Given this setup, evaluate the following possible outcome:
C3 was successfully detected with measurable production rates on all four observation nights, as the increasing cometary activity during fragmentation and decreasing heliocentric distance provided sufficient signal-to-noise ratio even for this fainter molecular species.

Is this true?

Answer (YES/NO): NO